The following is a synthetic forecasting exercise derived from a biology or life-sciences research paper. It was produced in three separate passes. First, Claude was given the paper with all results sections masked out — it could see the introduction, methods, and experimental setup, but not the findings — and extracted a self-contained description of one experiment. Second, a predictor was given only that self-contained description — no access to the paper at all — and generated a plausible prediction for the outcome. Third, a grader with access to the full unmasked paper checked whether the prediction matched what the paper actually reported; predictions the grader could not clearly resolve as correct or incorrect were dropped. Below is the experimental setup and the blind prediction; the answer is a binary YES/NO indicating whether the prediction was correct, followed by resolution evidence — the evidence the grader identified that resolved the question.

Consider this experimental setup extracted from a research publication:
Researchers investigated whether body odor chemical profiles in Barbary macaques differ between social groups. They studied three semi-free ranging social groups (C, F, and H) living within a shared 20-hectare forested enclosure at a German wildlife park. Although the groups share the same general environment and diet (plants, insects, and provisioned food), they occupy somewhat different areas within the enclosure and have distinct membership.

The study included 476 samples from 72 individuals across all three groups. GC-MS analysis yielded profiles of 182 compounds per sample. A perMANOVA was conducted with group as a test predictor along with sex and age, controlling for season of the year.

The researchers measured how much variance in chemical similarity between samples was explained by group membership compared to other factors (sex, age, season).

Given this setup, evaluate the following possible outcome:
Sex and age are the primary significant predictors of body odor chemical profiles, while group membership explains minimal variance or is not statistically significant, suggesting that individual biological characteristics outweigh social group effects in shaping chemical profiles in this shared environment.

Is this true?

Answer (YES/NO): NO